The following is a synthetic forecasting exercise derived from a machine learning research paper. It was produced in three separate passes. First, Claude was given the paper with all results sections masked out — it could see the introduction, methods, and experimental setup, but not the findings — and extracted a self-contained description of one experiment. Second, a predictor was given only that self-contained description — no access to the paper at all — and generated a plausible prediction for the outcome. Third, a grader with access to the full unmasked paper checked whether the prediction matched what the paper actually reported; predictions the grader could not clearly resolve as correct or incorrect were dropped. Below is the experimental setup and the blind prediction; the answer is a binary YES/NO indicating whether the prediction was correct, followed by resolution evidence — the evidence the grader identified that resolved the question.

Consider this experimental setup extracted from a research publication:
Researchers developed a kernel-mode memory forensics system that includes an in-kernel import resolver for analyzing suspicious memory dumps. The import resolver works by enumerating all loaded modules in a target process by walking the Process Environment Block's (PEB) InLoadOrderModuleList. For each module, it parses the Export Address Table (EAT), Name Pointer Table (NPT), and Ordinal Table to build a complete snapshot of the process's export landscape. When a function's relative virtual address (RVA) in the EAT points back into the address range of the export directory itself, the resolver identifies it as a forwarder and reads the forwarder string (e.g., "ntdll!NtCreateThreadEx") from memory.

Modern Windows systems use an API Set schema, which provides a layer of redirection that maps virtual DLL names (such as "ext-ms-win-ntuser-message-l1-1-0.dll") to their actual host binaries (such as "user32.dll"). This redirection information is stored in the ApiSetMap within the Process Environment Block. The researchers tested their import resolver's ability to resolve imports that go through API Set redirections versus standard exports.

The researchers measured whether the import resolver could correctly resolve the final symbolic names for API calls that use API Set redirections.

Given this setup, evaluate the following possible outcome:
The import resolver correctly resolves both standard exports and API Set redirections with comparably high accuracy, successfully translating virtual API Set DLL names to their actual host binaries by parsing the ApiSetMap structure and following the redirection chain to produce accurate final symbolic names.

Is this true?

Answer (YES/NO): NO